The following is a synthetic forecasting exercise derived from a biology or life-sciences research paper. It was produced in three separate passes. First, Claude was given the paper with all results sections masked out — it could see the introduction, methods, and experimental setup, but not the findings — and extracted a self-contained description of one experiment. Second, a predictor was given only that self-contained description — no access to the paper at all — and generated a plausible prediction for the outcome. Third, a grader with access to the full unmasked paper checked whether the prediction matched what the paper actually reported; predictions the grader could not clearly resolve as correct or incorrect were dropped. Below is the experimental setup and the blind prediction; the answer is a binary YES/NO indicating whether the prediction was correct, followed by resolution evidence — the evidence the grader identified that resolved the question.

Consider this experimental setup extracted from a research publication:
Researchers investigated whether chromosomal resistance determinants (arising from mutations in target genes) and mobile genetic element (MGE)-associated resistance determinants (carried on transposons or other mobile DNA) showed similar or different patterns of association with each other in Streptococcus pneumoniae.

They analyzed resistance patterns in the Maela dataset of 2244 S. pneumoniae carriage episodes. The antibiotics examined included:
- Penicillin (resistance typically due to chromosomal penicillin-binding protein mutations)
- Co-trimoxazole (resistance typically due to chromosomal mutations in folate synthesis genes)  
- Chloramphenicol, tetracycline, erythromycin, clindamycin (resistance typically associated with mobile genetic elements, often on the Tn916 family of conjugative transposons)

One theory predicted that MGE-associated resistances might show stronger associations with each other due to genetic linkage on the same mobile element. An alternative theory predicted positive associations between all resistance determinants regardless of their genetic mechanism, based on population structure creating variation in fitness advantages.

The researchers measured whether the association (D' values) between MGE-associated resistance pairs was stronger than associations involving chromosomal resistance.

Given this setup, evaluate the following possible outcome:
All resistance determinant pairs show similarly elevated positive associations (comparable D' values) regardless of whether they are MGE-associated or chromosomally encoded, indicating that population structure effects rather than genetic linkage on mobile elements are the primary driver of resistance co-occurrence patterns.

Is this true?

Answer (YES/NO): YES